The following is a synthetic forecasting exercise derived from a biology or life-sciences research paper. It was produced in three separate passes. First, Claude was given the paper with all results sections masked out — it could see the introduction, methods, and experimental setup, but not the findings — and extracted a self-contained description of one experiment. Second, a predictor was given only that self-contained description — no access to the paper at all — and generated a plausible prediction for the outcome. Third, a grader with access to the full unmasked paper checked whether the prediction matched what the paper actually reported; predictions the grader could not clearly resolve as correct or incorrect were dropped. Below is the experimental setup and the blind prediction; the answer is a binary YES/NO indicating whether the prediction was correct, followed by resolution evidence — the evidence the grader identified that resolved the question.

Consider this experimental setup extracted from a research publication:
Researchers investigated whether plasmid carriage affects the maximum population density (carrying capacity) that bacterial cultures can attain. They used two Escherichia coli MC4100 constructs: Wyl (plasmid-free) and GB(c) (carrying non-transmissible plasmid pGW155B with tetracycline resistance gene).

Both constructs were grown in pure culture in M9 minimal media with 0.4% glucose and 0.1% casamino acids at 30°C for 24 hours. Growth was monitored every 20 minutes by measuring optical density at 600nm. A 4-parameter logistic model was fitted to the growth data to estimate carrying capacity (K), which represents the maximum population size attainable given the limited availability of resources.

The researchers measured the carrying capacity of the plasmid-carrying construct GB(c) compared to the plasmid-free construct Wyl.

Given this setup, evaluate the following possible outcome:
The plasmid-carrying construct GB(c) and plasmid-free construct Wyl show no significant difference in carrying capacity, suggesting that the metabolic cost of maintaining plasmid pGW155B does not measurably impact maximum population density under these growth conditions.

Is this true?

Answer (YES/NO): NO